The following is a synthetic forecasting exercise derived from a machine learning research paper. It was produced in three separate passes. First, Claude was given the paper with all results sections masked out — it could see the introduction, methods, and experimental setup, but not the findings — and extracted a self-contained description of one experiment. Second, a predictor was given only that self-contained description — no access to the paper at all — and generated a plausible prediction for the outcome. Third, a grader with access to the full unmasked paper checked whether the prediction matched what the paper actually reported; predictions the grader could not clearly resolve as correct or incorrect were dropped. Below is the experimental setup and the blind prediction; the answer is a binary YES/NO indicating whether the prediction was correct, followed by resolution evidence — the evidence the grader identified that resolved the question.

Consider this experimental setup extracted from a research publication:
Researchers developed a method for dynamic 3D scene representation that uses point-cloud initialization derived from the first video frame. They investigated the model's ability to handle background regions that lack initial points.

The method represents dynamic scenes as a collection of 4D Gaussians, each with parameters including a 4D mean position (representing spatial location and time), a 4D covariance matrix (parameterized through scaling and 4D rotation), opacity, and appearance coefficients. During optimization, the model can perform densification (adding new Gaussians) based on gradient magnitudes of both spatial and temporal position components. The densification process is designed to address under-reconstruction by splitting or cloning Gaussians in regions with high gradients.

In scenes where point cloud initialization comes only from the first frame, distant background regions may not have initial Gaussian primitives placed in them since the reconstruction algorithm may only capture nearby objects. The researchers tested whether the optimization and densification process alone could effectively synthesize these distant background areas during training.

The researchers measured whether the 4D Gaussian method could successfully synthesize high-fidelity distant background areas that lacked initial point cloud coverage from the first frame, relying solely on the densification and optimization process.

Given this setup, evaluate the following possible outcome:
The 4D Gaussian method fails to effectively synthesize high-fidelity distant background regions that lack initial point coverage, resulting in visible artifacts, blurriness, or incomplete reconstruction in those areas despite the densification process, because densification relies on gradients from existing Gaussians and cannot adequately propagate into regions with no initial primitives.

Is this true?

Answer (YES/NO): YES